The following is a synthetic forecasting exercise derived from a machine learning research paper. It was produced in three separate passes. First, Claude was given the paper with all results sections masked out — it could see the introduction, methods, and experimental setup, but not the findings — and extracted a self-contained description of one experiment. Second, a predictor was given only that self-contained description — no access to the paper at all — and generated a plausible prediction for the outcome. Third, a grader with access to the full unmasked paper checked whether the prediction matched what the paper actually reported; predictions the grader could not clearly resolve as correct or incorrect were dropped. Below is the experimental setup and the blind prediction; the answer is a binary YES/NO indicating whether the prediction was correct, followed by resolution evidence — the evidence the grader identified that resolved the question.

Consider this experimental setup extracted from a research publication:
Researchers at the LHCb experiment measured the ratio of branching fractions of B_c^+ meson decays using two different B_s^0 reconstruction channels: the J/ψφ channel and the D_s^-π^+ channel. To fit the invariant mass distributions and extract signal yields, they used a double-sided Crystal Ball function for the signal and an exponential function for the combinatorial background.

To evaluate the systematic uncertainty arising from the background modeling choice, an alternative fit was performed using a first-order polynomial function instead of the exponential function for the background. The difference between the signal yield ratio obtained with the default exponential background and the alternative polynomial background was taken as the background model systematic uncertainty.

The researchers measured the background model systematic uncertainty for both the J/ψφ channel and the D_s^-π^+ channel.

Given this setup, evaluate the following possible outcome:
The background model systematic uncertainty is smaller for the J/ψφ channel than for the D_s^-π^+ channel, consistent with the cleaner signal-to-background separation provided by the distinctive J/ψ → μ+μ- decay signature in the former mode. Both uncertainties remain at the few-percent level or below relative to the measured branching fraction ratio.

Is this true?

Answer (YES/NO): NO